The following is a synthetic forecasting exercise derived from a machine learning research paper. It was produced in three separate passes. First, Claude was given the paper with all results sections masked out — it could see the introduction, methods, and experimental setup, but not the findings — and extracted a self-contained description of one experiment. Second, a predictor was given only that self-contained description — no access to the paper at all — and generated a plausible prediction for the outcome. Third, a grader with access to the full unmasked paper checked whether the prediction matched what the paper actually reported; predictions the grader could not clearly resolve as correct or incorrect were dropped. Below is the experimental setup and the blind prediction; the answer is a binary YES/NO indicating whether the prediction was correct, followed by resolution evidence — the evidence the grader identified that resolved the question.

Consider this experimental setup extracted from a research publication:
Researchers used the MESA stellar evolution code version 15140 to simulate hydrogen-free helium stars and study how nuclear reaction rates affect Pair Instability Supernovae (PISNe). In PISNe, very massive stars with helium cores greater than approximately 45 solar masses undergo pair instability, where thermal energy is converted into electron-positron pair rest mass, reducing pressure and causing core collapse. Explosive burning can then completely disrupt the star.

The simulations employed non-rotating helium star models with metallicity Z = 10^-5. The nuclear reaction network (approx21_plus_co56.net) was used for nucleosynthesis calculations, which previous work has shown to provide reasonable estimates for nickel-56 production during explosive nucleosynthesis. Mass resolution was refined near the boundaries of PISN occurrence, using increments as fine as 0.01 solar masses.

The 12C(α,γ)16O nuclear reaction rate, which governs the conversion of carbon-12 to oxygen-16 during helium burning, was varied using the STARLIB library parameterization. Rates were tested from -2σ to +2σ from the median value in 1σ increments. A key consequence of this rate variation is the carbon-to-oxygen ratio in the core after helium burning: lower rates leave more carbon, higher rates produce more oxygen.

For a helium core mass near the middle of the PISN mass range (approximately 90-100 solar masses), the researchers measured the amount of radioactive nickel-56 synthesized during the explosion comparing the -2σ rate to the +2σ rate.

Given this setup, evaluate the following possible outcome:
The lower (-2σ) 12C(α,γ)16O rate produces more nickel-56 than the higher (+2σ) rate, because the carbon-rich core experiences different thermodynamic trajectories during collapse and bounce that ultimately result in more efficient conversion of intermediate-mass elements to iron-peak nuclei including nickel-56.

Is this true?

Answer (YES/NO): NO